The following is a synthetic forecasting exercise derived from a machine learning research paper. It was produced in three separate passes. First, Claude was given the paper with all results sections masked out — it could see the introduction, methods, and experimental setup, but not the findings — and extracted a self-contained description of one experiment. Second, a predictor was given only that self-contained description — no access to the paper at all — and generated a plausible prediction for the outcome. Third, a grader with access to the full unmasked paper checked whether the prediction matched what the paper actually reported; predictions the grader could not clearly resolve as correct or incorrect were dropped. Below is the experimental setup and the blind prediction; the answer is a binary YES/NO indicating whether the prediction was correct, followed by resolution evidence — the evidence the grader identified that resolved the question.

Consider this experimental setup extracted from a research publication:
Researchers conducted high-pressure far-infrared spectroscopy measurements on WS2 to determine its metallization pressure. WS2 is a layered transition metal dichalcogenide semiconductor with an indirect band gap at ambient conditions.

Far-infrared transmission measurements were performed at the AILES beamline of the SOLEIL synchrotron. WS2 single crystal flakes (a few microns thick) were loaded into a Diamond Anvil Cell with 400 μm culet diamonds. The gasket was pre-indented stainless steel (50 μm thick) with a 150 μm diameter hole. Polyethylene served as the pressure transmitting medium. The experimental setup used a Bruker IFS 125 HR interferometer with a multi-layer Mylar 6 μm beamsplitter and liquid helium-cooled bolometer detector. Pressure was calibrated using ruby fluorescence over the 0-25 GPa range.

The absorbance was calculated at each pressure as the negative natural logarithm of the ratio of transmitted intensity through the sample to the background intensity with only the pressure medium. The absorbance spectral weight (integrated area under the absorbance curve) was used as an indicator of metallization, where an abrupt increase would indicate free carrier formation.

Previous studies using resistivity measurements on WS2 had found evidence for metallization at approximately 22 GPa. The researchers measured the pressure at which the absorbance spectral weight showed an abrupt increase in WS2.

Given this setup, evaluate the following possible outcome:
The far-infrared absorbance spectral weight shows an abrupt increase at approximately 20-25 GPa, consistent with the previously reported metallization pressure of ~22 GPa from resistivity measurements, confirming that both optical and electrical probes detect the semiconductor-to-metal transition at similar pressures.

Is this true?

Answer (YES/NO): YES